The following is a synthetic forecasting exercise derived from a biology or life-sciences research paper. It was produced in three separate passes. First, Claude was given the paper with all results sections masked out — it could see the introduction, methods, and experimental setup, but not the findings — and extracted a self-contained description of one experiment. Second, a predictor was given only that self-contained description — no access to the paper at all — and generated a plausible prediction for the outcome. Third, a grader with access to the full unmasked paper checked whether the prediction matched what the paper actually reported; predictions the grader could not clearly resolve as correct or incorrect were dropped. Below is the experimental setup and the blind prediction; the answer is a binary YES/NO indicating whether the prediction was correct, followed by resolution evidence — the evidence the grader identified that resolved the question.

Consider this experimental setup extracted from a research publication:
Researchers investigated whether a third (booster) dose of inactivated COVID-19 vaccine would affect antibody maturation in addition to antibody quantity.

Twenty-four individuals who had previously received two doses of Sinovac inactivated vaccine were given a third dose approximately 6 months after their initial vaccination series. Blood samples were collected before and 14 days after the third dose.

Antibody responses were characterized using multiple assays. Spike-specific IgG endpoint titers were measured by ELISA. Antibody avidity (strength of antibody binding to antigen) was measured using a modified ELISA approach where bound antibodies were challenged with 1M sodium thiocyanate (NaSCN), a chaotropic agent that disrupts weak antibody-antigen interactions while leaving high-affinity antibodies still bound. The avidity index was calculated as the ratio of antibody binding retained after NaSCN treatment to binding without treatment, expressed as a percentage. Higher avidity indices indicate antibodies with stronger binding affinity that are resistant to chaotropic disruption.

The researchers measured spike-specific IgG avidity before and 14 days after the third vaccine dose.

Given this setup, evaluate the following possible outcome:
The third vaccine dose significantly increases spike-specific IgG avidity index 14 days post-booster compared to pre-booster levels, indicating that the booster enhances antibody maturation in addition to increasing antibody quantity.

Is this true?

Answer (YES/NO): YES